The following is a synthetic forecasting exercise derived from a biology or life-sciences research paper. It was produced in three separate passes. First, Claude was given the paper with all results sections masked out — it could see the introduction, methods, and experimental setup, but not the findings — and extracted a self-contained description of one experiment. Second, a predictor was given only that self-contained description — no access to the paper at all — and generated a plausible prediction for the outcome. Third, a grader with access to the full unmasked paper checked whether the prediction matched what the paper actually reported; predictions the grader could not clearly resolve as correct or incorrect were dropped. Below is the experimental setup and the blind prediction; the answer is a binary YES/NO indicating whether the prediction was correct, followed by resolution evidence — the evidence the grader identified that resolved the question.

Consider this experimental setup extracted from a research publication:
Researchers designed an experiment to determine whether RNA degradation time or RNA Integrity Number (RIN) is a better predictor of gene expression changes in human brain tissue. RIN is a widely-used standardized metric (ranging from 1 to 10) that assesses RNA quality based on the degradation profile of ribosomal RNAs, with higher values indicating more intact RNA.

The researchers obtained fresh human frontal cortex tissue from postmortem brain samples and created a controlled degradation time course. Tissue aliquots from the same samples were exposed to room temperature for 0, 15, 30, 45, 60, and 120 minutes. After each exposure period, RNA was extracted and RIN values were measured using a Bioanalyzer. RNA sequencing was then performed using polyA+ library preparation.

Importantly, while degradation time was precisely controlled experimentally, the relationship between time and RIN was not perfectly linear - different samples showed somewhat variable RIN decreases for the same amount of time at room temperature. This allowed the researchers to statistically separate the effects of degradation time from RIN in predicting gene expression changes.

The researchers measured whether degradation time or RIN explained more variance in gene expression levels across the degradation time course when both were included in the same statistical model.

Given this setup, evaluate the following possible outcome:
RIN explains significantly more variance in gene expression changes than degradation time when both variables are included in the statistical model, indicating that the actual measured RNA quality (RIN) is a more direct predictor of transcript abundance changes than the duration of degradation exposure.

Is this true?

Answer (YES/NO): NO